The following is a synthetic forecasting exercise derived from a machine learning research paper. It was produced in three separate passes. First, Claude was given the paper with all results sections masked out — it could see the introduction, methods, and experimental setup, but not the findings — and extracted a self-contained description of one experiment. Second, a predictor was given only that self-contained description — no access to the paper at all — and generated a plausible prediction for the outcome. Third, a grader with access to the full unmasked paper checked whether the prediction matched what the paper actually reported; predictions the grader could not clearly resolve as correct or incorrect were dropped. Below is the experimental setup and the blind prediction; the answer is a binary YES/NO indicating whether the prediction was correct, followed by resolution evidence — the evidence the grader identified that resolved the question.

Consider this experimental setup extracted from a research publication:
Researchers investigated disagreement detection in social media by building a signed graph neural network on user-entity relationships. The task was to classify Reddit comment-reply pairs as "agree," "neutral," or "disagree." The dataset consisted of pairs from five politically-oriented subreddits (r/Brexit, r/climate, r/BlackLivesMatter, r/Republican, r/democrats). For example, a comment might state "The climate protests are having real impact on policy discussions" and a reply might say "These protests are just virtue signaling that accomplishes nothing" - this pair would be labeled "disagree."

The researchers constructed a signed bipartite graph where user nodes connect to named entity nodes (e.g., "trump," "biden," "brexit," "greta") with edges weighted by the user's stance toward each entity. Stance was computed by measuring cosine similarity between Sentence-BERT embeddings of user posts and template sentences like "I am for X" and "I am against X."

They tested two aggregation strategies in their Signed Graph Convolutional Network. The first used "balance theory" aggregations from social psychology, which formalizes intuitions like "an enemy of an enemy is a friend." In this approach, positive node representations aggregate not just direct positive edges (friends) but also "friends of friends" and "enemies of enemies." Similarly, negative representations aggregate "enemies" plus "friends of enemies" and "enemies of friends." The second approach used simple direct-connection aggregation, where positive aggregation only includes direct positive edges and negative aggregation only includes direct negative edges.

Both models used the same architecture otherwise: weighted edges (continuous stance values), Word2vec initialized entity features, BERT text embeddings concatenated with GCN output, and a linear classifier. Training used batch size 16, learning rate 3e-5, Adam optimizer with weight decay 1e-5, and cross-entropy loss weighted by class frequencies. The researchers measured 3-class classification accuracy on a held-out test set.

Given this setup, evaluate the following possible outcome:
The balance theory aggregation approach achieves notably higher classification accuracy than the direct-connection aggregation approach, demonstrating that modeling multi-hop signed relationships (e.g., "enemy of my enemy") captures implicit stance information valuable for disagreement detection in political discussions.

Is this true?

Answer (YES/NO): NO